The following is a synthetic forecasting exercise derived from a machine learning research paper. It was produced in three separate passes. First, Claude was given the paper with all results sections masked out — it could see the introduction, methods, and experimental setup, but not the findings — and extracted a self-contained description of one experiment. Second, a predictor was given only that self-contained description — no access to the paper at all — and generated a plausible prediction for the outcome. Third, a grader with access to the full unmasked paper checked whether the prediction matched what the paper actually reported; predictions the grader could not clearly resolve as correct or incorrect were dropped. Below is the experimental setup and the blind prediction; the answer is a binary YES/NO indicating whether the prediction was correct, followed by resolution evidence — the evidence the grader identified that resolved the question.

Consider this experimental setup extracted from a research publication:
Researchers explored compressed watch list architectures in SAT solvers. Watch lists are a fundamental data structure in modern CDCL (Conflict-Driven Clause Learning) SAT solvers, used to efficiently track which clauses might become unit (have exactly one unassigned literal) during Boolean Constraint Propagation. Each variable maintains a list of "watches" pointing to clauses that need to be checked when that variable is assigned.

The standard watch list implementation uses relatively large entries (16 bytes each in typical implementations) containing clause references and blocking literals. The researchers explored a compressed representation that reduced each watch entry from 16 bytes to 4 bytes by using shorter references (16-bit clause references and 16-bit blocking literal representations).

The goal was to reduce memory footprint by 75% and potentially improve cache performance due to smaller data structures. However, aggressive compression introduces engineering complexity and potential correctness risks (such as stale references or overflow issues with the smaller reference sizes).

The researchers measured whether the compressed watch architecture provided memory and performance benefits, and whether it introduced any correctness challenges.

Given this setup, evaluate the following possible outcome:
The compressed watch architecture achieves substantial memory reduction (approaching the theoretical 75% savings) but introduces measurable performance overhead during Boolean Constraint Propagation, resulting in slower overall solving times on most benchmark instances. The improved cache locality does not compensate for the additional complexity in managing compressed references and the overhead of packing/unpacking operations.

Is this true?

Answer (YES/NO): NO